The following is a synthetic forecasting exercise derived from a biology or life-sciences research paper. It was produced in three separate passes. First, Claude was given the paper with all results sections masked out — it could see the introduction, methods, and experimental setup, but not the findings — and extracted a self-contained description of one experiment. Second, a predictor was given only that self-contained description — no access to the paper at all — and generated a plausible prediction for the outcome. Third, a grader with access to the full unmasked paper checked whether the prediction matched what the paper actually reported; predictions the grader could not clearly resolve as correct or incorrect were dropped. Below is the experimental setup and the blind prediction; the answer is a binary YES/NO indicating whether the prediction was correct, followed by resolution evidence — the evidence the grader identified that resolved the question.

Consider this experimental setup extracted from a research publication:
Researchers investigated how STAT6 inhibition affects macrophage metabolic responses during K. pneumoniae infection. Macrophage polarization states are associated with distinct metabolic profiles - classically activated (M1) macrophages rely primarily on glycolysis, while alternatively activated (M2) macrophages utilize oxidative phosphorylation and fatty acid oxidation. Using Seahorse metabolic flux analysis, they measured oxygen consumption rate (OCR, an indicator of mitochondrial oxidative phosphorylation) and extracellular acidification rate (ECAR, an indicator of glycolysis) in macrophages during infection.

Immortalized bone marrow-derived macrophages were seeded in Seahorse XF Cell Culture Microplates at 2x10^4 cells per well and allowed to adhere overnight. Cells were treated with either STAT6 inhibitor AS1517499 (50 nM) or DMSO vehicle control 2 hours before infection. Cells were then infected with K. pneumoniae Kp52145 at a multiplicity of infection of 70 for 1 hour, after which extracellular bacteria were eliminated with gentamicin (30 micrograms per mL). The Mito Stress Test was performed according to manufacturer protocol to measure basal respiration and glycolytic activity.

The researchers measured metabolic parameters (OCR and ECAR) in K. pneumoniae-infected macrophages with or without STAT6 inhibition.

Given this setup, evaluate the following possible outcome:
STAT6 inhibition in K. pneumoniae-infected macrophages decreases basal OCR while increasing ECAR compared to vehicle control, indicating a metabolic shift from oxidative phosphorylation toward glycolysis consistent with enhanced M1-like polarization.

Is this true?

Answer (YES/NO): NO